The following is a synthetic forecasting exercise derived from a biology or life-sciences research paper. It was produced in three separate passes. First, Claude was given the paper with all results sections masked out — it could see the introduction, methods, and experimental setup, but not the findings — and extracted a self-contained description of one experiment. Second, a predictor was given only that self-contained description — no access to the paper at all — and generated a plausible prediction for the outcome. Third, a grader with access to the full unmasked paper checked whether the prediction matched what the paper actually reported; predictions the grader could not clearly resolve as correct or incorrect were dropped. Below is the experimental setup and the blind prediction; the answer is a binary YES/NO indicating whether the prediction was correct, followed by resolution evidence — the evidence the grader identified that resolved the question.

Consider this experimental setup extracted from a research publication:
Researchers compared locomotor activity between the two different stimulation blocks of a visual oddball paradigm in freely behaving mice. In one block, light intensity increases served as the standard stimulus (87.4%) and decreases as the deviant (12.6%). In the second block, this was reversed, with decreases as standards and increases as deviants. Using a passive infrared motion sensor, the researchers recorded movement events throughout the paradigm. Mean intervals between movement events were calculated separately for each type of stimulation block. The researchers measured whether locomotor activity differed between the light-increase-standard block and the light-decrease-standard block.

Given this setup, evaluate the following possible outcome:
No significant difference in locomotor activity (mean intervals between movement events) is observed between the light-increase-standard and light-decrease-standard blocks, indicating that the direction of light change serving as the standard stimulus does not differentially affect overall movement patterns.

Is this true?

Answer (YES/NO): YES